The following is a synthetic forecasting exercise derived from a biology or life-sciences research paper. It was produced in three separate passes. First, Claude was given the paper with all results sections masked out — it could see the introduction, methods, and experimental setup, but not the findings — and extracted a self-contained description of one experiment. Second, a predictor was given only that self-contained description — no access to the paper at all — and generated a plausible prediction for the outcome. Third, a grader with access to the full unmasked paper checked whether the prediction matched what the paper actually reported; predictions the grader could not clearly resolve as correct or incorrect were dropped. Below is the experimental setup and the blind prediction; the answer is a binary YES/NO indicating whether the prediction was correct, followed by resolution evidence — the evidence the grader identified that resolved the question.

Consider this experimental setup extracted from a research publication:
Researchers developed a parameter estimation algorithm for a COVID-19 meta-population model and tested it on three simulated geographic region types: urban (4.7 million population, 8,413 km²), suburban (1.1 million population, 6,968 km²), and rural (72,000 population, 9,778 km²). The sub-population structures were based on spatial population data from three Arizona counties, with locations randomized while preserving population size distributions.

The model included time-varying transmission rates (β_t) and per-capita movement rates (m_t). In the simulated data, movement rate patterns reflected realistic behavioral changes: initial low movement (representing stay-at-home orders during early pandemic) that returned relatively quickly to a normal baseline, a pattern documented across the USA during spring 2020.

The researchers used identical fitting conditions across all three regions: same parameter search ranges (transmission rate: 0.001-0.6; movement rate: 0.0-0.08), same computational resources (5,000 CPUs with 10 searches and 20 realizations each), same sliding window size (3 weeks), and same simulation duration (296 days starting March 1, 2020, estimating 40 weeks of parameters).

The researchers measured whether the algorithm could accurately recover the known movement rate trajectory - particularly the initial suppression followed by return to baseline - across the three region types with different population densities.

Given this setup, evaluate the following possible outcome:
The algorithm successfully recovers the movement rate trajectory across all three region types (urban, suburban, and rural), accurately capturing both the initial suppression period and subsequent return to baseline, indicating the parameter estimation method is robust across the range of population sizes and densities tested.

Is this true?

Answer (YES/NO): NO